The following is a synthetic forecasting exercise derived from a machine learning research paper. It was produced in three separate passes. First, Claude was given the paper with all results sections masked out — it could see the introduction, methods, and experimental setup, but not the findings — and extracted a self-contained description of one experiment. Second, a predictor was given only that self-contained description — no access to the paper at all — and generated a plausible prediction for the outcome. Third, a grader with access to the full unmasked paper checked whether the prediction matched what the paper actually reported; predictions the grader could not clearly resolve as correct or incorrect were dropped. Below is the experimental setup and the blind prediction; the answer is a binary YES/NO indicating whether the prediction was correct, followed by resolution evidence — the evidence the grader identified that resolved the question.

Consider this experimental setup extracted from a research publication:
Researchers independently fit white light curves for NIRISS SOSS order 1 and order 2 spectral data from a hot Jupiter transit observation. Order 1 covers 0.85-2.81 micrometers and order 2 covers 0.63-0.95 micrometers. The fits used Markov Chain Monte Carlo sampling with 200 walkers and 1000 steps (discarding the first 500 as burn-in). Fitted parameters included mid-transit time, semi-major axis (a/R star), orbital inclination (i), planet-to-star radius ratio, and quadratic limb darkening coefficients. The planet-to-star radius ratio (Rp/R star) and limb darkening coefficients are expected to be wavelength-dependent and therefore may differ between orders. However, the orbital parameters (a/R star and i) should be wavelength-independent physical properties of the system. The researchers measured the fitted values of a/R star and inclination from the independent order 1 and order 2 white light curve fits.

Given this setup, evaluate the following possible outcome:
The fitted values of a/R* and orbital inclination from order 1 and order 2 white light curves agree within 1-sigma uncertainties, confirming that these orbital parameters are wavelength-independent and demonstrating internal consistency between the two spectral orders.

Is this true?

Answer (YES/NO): YES